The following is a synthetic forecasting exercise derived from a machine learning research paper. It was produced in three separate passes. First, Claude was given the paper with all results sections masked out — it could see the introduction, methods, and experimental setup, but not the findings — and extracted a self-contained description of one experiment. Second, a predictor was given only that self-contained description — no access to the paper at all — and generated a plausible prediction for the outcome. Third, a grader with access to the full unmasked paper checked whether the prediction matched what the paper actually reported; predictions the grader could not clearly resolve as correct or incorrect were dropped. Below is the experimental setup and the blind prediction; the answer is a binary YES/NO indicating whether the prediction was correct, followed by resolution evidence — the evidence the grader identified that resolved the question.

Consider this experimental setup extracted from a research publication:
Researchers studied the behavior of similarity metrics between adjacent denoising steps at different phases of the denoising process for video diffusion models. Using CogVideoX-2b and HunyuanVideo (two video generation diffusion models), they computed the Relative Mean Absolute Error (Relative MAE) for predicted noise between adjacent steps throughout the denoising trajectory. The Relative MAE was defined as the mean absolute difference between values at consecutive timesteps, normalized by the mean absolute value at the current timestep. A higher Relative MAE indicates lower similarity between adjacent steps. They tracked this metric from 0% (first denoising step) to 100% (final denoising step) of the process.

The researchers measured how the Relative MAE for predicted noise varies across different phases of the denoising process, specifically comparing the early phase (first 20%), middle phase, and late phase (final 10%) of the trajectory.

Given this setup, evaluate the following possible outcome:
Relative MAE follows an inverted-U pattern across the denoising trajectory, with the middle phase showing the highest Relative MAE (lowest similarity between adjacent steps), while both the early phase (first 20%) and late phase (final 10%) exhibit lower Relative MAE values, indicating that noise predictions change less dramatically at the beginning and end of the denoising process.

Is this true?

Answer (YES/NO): NO